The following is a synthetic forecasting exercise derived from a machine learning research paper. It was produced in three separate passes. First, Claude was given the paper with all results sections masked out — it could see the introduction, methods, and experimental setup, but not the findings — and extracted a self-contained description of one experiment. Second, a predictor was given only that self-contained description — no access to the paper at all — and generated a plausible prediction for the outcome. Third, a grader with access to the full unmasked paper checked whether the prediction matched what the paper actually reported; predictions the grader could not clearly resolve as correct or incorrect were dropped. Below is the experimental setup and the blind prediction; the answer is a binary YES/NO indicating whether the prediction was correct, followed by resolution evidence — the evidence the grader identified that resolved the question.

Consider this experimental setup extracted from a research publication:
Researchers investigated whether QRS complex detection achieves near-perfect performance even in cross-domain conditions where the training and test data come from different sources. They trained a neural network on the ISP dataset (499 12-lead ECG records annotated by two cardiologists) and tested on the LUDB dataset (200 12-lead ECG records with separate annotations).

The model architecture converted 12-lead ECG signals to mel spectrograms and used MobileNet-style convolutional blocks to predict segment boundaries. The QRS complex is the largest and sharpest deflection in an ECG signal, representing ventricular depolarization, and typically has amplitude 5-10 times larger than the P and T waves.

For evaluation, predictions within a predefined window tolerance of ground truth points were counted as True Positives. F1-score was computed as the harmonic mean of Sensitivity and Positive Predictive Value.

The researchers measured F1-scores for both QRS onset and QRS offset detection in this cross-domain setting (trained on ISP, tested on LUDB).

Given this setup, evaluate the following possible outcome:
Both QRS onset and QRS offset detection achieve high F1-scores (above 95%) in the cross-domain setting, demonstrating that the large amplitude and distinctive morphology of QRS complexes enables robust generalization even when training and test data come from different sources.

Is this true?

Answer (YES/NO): YES